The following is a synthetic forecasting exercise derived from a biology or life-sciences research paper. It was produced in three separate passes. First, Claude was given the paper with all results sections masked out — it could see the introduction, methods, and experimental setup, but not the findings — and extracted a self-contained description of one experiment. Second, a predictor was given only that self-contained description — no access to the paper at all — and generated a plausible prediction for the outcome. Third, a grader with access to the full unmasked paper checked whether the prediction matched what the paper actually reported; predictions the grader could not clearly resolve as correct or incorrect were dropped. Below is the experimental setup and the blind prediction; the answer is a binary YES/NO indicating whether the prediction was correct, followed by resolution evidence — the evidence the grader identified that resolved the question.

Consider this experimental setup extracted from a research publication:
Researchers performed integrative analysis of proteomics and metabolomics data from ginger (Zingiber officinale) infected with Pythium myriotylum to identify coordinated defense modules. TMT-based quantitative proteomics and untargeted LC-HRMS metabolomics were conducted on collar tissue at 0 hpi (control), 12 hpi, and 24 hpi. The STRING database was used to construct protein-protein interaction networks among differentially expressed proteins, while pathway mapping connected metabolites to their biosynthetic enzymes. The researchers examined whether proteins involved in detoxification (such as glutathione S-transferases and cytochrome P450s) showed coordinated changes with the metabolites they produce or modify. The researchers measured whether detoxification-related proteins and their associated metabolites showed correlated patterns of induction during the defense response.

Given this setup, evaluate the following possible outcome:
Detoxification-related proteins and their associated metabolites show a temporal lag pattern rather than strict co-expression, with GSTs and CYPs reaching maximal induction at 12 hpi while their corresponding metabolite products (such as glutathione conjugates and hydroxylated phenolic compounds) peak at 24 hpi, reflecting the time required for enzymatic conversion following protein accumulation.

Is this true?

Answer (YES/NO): NO